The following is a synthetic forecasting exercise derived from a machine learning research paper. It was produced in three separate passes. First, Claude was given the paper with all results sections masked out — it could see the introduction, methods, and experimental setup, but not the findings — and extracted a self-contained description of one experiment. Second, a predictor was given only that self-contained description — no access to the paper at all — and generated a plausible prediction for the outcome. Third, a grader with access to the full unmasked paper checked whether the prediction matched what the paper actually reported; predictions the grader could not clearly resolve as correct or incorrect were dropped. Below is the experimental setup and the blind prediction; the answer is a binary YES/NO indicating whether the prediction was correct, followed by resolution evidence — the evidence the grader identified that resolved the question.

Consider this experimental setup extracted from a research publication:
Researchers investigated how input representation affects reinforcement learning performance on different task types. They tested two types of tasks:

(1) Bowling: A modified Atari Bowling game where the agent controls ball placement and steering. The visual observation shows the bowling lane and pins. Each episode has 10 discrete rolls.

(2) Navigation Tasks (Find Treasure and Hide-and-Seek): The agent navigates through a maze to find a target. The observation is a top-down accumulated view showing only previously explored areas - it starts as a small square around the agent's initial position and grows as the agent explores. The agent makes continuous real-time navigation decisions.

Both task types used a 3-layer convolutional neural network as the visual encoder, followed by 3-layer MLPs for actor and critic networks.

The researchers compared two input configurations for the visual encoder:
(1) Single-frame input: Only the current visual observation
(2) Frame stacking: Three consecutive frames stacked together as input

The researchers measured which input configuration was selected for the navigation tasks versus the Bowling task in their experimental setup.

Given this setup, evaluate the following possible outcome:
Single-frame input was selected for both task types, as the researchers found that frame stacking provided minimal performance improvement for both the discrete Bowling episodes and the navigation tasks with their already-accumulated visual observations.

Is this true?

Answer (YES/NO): NO